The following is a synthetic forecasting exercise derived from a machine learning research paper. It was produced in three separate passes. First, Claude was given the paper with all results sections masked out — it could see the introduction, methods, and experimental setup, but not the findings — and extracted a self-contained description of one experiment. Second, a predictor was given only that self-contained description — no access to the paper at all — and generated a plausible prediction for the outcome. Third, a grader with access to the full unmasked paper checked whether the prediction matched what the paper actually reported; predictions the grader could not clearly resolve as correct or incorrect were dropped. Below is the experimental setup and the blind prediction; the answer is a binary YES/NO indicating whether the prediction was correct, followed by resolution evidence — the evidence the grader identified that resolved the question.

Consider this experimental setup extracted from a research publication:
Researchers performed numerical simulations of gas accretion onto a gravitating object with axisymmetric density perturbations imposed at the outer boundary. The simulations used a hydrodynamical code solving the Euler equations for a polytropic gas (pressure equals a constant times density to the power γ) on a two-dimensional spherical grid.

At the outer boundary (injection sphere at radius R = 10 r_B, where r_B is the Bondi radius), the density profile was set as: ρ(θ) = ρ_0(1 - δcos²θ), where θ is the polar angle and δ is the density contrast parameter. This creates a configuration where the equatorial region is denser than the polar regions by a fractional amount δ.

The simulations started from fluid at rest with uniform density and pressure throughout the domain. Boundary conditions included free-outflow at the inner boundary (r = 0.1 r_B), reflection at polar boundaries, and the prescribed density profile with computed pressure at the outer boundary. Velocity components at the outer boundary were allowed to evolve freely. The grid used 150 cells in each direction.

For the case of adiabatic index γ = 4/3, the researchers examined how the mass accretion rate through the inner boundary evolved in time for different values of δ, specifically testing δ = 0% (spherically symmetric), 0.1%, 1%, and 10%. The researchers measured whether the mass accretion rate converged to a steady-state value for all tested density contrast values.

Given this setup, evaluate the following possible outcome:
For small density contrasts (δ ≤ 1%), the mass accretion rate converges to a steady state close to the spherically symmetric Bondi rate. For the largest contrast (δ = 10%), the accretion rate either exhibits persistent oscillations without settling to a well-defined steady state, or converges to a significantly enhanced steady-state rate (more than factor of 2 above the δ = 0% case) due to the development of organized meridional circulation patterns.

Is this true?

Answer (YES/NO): NO